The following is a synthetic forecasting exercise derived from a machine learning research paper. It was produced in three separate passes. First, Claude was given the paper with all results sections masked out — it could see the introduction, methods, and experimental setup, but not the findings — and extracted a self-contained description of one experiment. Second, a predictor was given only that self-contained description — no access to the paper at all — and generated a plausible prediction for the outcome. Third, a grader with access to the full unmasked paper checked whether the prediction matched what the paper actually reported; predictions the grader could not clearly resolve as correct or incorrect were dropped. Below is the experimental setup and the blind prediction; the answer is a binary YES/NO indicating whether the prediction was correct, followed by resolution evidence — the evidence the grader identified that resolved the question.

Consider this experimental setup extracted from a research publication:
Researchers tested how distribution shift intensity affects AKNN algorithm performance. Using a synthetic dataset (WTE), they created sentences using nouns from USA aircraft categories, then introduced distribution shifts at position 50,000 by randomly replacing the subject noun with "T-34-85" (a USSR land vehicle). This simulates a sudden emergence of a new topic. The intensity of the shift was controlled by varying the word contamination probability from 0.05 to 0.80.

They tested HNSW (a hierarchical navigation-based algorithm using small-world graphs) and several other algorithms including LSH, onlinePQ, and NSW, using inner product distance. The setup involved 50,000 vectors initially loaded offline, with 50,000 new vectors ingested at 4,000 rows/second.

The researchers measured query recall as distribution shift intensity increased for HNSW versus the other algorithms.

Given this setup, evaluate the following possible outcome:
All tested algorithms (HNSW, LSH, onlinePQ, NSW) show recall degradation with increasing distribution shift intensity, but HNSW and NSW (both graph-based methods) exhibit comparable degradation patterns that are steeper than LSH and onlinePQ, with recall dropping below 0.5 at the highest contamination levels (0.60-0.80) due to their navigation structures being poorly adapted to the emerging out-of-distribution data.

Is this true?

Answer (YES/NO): NO